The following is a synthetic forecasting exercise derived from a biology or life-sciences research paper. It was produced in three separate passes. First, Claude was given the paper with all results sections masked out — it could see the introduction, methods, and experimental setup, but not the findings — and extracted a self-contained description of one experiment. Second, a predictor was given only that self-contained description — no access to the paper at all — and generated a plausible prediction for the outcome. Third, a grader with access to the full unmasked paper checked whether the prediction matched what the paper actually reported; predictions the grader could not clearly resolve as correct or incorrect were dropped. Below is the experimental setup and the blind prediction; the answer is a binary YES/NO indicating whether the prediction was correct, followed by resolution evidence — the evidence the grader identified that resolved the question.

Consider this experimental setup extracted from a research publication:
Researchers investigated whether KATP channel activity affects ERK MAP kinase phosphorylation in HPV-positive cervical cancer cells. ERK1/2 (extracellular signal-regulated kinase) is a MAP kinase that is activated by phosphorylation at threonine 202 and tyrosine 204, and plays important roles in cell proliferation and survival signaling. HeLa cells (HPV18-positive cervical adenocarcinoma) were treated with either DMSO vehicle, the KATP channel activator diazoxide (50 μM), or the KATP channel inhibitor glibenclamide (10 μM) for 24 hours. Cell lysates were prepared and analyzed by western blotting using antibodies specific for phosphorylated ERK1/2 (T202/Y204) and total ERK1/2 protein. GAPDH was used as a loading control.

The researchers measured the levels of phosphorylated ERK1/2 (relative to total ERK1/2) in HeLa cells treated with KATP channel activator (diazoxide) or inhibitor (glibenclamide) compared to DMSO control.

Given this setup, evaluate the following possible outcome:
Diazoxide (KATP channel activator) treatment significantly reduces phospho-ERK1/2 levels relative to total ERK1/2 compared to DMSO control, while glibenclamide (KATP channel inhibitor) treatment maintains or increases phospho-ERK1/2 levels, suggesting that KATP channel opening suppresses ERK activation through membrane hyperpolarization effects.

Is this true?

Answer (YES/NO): NO